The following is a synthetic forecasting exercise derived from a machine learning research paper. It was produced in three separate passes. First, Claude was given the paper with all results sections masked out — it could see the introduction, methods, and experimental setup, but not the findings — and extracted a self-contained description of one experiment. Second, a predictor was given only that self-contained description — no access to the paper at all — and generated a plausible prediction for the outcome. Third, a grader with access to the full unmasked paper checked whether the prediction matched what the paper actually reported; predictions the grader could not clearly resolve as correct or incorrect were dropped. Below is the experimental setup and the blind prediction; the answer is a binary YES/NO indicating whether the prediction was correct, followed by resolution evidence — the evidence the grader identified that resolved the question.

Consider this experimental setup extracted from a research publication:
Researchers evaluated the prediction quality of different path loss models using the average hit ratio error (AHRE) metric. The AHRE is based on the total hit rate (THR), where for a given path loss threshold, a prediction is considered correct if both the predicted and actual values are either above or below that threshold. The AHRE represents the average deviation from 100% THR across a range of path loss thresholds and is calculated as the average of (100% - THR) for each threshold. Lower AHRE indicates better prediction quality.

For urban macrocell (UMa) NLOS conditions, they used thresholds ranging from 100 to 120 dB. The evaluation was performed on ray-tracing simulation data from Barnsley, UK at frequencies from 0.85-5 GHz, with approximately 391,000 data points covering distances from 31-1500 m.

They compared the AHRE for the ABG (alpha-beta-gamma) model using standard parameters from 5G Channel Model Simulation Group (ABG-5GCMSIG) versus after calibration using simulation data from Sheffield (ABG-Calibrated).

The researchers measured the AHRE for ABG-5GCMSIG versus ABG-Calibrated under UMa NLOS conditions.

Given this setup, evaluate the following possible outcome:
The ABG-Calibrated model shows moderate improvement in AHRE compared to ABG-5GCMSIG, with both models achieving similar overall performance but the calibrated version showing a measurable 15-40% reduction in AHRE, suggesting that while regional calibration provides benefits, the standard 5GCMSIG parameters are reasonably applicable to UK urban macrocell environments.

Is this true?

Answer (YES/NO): NO